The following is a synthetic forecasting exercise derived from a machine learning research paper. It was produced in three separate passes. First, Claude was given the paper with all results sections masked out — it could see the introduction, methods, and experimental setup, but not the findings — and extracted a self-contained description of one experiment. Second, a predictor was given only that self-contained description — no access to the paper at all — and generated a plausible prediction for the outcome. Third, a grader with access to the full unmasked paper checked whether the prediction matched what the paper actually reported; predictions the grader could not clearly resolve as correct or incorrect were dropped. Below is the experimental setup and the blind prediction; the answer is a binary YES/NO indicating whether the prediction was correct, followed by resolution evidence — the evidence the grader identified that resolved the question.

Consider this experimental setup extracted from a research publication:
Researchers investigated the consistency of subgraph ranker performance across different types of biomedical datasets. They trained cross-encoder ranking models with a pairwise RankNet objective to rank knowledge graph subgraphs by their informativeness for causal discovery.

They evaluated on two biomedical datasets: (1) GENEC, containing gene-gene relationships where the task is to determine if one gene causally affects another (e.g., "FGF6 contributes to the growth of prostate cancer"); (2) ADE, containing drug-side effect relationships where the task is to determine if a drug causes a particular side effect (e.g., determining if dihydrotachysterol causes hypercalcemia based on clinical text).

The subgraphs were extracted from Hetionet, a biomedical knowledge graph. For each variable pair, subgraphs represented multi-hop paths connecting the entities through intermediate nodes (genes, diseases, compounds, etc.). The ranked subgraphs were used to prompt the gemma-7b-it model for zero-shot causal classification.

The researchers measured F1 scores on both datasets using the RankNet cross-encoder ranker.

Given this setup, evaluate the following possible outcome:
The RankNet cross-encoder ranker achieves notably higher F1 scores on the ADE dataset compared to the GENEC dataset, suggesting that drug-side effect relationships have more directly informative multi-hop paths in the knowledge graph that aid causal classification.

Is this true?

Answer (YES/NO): YES